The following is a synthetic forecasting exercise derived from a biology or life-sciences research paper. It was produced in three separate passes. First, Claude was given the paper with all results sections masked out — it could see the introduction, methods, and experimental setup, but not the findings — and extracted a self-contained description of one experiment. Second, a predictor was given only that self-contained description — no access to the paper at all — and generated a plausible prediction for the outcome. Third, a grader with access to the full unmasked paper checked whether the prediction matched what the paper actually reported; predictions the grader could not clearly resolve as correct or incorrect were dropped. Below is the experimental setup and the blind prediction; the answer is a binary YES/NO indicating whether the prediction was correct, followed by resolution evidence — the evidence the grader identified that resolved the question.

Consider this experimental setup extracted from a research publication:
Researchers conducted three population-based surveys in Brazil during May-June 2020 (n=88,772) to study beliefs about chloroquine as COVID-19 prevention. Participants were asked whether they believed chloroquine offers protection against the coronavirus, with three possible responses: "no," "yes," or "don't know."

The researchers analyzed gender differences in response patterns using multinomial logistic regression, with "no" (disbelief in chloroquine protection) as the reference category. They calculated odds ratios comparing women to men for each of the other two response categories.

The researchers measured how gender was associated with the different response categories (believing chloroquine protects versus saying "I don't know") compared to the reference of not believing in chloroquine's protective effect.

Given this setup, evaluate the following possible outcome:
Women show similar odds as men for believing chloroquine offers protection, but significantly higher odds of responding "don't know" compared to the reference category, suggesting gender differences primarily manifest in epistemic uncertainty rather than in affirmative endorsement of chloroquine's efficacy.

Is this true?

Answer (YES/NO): NO